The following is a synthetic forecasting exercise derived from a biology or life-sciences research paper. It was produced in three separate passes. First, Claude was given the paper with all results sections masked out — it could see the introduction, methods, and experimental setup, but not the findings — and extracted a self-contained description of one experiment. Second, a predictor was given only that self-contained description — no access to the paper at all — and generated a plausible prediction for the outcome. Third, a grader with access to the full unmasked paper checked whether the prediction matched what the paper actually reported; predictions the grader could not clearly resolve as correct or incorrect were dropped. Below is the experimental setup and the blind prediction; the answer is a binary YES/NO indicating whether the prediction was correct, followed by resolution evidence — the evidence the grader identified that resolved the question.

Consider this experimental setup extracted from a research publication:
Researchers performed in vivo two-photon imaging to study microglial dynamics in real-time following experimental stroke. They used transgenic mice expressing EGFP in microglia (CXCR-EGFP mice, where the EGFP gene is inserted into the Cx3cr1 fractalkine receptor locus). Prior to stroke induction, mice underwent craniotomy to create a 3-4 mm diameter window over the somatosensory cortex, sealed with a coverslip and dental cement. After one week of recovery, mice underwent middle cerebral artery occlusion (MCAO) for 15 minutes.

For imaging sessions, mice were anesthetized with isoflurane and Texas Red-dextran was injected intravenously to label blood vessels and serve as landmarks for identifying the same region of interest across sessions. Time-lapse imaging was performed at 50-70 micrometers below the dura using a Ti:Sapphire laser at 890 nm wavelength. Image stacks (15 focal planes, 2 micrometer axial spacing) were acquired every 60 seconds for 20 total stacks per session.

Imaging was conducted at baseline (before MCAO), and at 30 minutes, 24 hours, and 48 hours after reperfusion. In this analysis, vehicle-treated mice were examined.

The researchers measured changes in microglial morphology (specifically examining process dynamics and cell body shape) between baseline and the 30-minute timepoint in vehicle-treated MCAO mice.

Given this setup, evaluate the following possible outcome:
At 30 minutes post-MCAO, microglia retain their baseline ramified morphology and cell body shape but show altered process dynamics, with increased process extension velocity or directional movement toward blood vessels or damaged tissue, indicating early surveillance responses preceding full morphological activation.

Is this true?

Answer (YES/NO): NO